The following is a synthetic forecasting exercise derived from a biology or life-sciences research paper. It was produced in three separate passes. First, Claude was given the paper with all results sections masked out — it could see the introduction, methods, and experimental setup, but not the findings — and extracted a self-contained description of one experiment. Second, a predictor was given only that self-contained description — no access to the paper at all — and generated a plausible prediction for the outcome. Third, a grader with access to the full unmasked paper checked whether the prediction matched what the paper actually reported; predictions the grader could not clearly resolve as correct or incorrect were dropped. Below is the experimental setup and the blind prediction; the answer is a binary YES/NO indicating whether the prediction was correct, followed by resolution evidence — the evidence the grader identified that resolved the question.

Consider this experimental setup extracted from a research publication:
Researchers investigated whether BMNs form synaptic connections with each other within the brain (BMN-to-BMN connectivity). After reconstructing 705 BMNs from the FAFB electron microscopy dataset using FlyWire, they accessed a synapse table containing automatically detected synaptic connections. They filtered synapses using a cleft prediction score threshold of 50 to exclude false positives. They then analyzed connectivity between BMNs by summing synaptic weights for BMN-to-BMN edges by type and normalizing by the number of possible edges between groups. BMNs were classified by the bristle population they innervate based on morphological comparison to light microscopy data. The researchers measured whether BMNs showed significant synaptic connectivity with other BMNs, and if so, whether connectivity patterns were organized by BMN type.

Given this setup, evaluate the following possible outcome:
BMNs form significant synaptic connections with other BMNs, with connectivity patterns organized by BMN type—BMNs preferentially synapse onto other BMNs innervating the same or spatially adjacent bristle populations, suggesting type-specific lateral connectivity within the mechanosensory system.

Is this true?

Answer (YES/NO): YES